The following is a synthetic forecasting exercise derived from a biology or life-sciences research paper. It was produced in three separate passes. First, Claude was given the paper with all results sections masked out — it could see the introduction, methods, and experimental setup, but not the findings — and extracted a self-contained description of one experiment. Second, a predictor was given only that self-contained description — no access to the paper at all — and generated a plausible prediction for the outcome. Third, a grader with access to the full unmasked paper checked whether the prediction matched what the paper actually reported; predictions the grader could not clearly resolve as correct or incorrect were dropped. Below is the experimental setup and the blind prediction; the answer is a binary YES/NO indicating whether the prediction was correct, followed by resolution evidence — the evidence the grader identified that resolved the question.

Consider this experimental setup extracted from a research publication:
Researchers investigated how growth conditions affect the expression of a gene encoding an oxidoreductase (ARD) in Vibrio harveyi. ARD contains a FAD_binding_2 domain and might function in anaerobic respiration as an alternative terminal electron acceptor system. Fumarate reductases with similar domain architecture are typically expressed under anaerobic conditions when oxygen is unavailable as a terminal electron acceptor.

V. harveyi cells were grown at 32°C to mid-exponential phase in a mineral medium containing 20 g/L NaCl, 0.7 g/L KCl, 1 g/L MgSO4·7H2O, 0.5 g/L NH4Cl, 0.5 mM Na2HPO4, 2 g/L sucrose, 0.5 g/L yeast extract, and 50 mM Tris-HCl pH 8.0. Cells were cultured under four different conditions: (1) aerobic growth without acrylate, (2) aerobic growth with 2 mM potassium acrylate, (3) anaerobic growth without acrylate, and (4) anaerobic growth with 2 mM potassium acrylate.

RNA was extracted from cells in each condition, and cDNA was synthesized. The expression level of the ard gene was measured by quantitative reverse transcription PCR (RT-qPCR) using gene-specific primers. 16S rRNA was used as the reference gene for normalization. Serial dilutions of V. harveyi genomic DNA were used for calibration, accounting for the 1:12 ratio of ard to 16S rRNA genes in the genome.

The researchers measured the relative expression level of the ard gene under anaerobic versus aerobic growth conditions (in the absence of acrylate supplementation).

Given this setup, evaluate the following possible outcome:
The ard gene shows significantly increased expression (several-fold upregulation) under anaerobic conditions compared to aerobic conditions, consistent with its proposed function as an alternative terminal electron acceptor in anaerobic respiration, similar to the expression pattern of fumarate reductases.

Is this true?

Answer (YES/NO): YES